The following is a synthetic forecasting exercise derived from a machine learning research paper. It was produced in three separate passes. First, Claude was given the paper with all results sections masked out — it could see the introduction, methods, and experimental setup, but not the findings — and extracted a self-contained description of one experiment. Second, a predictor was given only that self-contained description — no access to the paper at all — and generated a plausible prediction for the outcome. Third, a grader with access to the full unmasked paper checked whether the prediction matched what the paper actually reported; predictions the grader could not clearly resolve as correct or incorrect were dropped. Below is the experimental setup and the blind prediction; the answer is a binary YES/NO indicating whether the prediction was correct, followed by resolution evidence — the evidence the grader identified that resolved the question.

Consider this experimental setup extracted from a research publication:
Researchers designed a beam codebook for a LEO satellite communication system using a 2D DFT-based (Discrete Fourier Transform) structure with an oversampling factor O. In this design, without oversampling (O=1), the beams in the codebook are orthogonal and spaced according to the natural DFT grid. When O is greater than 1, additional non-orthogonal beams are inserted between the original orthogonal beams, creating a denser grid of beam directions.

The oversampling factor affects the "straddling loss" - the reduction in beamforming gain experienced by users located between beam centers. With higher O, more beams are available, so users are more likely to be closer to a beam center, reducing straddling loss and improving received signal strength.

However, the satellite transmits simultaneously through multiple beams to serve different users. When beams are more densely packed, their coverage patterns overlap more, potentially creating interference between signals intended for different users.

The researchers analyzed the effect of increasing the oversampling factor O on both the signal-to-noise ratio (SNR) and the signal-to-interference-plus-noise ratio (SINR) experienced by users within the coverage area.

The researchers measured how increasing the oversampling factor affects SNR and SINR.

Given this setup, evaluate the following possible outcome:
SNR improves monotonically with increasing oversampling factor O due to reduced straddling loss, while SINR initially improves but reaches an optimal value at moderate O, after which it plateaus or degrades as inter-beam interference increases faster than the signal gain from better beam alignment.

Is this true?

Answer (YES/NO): NO